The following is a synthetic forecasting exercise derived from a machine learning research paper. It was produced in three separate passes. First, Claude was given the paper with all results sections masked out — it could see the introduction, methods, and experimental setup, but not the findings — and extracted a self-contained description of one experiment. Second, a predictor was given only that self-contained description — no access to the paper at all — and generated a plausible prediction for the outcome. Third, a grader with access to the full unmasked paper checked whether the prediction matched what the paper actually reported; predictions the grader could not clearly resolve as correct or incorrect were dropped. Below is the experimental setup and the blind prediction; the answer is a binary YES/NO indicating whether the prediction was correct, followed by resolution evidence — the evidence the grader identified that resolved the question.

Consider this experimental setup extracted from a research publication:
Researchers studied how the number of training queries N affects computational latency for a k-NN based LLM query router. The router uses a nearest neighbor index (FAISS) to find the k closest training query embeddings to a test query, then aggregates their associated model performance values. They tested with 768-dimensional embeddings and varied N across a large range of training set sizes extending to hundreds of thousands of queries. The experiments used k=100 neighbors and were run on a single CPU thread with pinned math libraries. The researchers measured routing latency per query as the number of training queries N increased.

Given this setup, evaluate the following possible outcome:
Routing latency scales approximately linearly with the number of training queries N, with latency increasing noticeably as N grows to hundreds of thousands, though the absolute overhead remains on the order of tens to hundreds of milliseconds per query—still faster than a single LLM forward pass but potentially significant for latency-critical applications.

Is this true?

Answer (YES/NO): NO